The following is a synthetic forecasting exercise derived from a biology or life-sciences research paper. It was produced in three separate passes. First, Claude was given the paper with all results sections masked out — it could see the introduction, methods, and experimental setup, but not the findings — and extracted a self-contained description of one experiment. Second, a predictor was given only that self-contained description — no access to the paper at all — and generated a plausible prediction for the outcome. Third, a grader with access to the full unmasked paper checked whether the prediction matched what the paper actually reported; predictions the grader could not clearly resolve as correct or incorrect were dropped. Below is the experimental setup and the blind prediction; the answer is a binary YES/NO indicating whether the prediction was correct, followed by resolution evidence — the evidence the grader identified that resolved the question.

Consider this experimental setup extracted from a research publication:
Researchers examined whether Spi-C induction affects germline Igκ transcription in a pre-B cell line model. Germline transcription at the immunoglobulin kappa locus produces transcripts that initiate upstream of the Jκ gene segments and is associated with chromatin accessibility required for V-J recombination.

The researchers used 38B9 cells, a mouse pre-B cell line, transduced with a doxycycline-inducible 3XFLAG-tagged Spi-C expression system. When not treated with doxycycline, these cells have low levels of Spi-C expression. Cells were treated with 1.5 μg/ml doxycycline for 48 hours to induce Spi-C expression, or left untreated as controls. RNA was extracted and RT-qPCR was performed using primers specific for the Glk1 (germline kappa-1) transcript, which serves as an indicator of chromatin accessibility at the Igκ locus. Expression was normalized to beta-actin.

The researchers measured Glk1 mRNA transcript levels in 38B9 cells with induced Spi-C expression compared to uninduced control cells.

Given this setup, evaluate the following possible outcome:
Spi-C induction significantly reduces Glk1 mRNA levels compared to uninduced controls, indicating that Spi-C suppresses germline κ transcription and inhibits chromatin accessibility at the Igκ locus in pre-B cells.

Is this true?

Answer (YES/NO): YES